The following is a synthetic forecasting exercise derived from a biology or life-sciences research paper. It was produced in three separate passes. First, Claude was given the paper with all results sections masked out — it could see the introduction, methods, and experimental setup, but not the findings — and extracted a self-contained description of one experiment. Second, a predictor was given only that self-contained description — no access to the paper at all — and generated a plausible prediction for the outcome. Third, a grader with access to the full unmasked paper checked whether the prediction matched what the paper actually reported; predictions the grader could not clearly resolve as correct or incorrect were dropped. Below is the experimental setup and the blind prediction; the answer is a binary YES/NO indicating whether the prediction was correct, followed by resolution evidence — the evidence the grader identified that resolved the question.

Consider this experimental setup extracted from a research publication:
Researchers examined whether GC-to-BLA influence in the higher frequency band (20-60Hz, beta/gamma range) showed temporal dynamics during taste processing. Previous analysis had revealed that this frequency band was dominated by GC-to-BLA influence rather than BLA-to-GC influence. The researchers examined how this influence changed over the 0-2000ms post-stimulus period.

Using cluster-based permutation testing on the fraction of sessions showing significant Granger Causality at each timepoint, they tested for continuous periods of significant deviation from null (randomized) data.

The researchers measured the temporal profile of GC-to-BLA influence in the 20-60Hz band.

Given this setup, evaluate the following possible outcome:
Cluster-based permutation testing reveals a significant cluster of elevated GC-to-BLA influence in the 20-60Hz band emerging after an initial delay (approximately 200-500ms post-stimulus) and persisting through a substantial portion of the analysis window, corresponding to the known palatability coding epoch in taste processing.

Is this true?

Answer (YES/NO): NO